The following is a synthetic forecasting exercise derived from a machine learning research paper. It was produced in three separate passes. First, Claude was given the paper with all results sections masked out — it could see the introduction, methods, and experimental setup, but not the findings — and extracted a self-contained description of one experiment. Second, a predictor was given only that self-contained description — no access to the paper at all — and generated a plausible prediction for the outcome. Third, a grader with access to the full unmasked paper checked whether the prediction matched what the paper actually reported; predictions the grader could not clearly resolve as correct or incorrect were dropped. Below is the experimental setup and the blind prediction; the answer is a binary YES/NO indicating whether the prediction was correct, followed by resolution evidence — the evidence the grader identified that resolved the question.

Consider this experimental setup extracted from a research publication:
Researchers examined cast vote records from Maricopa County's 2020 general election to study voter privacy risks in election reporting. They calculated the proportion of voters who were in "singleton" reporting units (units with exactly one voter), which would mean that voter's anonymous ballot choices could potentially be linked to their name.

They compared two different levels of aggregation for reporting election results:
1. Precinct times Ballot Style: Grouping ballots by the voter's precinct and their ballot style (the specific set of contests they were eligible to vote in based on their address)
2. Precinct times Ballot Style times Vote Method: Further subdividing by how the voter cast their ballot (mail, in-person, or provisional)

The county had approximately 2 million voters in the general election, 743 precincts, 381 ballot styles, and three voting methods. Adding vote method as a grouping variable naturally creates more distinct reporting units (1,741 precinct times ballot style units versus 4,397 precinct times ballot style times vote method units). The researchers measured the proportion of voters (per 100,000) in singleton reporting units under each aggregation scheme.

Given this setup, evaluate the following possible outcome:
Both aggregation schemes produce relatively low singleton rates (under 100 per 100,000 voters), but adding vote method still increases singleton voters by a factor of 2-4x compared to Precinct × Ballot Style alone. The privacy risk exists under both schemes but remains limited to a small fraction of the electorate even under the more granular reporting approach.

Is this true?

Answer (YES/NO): NO